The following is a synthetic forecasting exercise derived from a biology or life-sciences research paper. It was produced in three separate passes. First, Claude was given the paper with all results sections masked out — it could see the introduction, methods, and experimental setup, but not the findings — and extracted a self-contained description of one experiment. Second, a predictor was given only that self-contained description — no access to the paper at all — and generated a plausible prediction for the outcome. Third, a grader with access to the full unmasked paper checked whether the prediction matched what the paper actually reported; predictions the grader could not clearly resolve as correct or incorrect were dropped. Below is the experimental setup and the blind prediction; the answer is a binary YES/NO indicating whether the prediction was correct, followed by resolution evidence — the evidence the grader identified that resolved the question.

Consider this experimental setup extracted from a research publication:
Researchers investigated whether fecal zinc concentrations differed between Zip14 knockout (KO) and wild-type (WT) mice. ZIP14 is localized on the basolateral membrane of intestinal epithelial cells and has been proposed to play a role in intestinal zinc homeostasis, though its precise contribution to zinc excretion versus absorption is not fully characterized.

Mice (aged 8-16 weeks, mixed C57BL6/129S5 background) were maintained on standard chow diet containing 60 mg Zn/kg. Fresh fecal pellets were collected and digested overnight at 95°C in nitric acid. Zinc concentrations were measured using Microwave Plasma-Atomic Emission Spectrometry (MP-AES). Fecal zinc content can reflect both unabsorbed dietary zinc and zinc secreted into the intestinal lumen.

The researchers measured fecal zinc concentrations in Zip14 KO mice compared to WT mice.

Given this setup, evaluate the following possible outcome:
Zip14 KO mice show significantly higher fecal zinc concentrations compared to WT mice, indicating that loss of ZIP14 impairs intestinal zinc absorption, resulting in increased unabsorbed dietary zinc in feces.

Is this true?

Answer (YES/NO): NO